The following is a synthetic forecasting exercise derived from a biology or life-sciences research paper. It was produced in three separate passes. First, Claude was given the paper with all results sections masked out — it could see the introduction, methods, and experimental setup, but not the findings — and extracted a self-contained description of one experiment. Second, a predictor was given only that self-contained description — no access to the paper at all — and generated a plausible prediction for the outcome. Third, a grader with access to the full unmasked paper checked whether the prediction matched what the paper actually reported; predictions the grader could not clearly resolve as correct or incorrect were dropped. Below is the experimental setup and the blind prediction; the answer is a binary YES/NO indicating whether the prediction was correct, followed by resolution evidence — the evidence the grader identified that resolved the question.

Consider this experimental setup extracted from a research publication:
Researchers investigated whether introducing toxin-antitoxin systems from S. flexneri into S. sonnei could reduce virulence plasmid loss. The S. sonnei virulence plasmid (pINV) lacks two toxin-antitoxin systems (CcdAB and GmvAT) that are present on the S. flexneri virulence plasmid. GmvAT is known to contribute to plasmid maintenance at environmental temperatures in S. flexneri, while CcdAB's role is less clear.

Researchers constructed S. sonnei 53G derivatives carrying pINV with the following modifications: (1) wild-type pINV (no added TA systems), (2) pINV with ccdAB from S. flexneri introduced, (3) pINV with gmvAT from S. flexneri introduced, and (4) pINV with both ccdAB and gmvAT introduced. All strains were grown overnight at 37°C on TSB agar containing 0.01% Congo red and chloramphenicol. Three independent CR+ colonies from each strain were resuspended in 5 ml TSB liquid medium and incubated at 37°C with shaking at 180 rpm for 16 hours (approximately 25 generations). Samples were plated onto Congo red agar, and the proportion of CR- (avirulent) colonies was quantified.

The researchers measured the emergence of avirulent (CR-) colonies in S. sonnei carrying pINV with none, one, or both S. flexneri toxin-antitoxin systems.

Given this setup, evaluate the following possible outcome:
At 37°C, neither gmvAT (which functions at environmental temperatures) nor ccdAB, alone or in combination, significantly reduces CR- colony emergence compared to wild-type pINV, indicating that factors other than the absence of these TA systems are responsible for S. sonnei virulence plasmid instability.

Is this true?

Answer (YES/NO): NO